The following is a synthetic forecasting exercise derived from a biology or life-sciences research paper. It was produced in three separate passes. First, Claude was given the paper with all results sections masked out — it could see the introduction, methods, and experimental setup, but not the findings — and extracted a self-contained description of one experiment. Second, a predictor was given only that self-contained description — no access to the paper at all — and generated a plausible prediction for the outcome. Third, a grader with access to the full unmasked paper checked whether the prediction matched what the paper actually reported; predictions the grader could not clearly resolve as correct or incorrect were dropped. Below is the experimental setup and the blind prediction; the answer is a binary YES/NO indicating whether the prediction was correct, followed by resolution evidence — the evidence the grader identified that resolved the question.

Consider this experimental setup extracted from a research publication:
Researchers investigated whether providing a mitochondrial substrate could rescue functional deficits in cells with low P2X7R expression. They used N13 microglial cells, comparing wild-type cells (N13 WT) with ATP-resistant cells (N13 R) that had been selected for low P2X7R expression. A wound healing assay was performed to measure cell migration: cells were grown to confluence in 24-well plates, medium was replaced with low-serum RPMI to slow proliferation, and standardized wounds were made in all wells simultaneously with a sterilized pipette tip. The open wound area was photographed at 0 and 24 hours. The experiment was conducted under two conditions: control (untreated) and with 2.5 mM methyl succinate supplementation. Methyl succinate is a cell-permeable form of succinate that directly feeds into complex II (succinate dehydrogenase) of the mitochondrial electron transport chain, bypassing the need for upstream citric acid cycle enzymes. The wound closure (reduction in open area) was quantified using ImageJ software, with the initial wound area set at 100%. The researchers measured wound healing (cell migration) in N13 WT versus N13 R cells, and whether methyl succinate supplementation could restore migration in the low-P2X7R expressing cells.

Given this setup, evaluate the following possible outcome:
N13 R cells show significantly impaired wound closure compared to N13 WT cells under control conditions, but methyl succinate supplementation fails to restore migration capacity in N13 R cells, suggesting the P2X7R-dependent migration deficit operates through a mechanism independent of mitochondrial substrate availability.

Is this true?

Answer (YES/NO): NO